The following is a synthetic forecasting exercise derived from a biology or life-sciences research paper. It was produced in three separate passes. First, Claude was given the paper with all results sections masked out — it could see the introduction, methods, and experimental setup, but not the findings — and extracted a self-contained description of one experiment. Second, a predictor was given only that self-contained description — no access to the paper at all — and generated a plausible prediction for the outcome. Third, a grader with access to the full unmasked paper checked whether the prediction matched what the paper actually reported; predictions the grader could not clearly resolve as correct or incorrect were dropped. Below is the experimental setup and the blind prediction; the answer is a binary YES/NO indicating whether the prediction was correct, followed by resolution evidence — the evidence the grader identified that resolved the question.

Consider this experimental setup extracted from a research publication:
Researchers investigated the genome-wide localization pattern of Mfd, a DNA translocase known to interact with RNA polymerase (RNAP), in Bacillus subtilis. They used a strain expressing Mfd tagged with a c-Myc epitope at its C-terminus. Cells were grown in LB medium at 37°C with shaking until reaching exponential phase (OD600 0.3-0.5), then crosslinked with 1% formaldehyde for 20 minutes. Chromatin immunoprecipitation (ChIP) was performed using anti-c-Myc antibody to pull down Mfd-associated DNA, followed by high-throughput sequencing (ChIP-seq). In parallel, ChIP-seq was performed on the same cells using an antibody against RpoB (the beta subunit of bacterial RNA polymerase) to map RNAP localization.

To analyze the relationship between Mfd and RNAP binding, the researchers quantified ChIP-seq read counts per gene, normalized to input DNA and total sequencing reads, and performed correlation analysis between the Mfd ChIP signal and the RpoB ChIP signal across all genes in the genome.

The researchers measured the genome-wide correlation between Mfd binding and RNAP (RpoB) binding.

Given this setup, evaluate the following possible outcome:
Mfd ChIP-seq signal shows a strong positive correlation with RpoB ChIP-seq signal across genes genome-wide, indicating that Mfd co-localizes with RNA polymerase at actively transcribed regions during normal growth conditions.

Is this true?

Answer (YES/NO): YES